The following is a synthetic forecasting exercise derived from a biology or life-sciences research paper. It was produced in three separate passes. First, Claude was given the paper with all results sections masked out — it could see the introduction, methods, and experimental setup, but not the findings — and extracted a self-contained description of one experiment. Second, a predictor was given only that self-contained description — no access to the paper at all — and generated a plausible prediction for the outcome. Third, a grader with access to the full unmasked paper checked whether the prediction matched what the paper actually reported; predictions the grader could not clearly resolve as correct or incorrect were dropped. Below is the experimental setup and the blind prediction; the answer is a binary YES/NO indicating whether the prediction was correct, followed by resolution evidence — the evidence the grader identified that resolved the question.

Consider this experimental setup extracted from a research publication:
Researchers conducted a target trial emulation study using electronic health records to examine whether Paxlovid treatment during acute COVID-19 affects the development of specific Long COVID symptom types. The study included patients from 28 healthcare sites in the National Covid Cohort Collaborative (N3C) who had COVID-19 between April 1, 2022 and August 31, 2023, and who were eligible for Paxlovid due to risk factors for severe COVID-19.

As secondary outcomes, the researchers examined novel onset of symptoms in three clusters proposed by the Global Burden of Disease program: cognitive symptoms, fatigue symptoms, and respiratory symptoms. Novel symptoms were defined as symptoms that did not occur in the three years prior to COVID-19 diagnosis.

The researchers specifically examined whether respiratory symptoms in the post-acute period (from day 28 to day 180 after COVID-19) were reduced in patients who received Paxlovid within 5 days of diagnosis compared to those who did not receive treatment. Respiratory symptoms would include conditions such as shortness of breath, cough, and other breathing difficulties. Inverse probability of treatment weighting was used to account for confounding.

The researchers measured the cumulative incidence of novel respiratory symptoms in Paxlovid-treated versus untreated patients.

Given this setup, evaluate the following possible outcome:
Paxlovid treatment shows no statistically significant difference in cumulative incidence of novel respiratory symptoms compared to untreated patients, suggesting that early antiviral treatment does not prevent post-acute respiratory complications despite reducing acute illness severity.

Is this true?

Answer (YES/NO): YES